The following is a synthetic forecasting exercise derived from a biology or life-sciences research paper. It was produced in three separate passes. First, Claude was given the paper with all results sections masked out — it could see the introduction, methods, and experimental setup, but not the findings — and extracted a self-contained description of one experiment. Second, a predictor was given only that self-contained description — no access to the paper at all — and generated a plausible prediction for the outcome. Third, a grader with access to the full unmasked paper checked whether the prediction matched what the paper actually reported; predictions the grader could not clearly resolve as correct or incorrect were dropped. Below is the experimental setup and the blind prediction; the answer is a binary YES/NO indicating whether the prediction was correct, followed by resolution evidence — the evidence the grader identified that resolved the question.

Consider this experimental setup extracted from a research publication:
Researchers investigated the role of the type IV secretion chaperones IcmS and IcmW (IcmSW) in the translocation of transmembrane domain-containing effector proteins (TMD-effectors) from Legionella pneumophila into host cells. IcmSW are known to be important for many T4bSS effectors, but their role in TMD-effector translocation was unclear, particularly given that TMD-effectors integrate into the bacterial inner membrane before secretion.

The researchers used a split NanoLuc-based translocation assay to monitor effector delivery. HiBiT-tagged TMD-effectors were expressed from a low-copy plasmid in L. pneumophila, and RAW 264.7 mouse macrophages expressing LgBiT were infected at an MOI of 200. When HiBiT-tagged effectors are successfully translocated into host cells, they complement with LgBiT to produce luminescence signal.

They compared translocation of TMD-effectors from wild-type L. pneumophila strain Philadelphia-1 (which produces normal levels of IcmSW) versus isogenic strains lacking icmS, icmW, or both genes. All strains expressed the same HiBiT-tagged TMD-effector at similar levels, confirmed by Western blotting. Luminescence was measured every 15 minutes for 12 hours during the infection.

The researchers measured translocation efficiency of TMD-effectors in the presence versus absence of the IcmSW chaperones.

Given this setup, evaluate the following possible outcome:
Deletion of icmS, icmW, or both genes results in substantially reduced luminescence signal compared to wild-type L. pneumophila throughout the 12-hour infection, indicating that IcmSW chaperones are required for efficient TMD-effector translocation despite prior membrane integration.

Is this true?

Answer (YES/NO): YES